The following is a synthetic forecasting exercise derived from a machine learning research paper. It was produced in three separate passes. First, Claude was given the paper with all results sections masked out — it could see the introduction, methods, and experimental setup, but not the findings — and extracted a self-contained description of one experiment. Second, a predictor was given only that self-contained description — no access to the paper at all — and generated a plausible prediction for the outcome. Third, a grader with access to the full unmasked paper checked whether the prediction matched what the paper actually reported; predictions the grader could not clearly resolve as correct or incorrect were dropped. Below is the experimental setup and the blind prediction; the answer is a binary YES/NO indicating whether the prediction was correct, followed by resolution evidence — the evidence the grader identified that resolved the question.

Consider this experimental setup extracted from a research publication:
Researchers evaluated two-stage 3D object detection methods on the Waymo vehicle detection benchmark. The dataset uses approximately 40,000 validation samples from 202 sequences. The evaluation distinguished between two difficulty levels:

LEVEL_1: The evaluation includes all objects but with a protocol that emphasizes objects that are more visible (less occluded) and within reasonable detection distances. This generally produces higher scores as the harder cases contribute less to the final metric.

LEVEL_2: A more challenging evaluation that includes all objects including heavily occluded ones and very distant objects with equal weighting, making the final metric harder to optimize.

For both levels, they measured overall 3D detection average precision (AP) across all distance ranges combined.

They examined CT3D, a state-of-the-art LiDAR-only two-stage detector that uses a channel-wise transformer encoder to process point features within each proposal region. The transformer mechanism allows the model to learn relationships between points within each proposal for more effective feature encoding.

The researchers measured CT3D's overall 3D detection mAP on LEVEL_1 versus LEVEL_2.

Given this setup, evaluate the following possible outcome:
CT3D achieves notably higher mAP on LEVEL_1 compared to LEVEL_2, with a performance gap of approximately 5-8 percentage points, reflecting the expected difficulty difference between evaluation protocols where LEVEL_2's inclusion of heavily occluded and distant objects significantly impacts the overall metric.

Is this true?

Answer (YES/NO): YES